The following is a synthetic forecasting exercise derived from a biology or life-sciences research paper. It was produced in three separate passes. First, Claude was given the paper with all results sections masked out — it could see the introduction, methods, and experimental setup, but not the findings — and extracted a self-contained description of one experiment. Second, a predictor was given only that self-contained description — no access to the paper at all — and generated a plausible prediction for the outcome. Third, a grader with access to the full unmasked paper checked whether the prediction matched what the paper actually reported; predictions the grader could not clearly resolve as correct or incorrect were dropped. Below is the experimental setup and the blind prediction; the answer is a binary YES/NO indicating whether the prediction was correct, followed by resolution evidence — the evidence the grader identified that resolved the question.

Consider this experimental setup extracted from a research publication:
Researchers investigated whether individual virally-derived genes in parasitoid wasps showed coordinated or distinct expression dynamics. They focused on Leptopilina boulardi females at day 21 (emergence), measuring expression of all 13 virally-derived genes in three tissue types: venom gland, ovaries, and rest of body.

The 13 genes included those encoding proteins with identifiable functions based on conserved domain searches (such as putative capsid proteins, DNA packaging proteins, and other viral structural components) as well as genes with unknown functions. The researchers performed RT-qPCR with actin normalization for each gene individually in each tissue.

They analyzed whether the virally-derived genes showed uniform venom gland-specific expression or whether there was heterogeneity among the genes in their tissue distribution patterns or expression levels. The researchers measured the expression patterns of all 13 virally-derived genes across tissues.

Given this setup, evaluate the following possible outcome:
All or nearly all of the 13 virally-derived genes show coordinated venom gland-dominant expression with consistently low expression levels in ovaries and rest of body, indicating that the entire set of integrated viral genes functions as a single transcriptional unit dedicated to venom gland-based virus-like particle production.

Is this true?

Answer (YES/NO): YES